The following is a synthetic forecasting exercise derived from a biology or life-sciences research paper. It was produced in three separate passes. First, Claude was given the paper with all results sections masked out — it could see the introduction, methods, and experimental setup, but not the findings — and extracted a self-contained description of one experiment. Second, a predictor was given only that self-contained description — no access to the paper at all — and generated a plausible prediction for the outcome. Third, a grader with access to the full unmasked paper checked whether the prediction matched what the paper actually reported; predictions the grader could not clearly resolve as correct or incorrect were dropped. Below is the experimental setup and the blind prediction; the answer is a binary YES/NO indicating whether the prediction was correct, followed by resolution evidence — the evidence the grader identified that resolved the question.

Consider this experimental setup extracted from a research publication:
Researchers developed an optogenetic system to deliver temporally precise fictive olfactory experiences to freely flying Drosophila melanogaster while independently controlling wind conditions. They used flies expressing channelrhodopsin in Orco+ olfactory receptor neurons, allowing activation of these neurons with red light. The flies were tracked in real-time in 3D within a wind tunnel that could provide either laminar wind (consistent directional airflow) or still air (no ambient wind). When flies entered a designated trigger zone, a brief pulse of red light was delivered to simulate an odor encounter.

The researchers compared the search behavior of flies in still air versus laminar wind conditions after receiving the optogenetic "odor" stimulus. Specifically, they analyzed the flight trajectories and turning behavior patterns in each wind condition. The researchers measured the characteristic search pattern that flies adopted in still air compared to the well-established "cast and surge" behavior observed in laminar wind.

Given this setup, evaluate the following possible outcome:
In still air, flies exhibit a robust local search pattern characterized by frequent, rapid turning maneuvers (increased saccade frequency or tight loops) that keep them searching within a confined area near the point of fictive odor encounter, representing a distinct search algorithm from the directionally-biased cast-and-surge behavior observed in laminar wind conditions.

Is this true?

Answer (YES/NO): YES